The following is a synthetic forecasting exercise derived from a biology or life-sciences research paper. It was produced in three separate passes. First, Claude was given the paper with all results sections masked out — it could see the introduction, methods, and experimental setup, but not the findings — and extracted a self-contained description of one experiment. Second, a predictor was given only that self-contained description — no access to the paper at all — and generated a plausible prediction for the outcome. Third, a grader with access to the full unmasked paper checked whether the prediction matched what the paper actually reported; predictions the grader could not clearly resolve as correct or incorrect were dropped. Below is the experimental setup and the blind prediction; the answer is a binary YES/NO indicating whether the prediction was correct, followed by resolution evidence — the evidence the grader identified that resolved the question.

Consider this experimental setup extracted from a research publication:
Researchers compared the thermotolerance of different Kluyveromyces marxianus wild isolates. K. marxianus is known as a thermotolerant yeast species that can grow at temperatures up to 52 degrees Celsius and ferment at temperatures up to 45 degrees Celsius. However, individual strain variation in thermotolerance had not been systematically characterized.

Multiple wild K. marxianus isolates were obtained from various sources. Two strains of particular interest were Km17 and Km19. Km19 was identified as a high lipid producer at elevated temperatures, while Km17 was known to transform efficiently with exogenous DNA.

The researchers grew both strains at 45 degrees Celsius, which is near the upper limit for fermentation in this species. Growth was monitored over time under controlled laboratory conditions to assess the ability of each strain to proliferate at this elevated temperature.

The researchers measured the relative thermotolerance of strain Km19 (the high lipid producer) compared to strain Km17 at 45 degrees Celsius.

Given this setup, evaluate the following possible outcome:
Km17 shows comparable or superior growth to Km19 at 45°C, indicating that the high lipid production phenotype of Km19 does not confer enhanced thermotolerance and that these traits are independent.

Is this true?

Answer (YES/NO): YES